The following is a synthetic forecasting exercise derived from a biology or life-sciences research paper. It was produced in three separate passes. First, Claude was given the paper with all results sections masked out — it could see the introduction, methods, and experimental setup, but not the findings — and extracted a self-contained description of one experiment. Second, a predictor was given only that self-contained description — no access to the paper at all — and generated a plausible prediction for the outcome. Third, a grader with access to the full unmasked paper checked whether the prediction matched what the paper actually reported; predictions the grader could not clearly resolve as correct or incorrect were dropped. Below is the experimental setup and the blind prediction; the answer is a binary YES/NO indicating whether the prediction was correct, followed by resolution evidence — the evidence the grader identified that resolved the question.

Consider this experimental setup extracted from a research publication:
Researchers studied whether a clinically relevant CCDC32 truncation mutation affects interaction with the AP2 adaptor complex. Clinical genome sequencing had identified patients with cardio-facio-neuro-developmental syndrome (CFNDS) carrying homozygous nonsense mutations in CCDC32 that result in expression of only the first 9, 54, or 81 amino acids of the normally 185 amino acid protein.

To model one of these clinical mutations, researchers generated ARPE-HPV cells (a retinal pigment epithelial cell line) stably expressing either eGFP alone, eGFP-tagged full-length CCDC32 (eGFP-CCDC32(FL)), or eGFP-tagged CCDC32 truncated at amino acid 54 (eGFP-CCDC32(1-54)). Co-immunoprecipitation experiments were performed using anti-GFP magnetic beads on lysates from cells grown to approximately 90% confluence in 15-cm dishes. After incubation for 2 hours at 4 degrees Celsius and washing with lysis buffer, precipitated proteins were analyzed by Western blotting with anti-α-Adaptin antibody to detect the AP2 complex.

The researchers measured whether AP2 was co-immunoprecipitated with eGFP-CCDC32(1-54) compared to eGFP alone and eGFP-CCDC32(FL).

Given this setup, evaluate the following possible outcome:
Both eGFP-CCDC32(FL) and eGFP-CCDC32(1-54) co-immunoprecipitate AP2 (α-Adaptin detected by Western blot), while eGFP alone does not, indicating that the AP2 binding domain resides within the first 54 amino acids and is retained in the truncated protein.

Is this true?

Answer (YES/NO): NO